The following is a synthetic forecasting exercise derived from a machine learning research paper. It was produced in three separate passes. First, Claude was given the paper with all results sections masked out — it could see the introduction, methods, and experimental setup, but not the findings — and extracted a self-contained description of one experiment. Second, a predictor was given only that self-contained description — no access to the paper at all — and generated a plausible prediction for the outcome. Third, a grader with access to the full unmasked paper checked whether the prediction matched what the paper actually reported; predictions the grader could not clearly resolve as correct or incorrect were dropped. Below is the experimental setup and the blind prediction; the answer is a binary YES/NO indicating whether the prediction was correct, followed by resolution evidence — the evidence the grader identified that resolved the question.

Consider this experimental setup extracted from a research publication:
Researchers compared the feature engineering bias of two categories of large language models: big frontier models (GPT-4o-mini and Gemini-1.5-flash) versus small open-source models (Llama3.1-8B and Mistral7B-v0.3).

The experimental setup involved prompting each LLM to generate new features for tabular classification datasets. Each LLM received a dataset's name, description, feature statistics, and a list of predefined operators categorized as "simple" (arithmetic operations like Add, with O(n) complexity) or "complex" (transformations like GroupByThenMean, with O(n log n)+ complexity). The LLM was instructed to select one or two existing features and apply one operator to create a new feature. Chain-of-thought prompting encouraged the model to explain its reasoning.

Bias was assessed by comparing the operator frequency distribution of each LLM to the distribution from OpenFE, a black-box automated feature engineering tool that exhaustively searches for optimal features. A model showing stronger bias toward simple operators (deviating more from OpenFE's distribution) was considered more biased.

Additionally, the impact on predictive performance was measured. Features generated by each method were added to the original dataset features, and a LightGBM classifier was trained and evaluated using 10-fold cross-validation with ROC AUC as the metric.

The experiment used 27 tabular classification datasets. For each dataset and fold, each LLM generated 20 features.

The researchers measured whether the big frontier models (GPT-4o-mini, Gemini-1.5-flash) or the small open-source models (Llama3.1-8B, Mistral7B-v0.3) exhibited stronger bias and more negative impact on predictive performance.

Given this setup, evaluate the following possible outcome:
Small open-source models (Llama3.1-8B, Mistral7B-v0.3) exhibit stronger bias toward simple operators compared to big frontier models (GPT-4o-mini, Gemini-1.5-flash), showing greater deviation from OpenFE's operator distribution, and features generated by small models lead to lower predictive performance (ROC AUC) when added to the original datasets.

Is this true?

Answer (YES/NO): NO